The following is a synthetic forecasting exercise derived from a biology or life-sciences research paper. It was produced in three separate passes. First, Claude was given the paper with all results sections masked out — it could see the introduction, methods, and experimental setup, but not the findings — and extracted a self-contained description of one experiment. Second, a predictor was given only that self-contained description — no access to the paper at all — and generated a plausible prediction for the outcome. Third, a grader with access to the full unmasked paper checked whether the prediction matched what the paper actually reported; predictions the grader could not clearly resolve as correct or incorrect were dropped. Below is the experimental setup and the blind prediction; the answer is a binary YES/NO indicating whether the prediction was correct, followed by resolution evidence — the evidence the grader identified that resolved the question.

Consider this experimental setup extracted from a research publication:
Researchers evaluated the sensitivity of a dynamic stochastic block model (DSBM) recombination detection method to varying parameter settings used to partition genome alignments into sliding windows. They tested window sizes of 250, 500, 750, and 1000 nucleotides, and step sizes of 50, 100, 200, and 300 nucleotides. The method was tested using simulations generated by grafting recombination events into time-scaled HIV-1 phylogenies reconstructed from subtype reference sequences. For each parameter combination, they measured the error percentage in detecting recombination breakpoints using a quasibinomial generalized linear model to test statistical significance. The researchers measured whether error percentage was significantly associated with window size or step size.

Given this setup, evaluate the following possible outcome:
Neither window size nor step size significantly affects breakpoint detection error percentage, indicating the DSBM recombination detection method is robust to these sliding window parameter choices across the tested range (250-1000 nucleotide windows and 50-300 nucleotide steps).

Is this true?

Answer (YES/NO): YES